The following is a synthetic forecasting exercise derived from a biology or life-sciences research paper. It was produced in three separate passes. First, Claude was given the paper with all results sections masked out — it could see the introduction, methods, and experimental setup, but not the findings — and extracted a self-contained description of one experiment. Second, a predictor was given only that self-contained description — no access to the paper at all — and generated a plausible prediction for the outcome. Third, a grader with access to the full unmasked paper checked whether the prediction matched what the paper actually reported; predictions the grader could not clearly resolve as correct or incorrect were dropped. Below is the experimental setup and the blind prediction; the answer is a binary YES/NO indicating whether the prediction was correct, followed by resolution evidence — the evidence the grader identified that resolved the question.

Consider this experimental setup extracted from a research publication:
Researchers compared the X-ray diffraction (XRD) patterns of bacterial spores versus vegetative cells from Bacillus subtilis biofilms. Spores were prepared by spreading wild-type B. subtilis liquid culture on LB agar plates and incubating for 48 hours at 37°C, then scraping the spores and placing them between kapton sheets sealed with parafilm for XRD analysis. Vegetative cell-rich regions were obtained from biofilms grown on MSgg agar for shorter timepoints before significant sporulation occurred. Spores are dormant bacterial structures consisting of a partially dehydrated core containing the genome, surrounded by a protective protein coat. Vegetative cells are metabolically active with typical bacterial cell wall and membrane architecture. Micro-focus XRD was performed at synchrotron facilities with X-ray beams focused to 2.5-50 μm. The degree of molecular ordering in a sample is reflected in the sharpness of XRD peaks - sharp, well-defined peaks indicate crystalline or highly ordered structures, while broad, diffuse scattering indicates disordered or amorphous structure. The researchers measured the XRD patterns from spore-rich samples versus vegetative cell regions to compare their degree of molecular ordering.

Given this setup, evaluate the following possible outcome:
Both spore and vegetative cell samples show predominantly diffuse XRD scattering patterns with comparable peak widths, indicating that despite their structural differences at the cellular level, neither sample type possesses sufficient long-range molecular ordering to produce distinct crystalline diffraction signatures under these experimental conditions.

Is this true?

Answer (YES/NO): NO